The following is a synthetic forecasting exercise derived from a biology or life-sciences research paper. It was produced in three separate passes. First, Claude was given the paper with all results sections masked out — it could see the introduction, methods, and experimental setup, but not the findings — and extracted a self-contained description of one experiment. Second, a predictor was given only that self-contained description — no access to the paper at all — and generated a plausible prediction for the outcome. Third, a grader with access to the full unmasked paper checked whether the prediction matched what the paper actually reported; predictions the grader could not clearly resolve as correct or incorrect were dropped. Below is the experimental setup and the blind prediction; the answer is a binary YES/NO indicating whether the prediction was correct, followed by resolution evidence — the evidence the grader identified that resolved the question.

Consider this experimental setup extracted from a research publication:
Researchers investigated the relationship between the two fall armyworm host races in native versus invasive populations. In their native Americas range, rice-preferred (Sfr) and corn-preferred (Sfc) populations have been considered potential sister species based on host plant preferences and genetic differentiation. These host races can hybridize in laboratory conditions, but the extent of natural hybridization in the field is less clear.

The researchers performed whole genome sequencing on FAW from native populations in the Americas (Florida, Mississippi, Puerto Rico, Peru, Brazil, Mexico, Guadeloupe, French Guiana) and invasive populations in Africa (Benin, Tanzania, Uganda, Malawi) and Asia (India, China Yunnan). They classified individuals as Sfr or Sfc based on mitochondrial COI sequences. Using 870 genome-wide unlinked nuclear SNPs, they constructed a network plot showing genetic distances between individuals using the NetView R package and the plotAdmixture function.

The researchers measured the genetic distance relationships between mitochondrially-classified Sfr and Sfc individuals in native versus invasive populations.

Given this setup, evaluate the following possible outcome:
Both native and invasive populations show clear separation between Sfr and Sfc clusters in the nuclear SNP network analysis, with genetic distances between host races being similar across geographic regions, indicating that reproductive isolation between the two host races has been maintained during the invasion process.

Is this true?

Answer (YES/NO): NO